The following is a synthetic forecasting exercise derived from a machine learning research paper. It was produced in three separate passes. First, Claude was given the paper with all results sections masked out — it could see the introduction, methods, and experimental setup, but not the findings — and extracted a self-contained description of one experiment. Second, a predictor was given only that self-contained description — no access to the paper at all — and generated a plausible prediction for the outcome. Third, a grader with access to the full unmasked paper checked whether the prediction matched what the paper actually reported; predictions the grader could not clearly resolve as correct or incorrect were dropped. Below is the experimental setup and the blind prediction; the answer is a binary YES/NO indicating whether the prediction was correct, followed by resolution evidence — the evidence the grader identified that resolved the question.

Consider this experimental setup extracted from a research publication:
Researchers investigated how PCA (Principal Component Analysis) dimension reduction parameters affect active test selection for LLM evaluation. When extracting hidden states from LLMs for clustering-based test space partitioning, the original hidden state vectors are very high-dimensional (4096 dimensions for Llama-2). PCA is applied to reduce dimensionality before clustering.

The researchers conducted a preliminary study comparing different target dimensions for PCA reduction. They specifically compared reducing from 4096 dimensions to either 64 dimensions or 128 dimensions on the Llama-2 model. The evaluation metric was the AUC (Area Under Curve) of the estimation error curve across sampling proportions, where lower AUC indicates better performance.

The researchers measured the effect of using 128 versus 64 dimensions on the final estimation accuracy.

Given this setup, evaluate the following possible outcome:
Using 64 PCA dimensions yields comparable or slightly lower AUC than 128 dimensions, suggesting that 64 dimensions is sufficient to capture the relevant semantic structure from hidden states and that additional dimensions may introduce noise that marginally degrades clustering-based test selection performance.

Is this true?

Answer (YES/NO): YES